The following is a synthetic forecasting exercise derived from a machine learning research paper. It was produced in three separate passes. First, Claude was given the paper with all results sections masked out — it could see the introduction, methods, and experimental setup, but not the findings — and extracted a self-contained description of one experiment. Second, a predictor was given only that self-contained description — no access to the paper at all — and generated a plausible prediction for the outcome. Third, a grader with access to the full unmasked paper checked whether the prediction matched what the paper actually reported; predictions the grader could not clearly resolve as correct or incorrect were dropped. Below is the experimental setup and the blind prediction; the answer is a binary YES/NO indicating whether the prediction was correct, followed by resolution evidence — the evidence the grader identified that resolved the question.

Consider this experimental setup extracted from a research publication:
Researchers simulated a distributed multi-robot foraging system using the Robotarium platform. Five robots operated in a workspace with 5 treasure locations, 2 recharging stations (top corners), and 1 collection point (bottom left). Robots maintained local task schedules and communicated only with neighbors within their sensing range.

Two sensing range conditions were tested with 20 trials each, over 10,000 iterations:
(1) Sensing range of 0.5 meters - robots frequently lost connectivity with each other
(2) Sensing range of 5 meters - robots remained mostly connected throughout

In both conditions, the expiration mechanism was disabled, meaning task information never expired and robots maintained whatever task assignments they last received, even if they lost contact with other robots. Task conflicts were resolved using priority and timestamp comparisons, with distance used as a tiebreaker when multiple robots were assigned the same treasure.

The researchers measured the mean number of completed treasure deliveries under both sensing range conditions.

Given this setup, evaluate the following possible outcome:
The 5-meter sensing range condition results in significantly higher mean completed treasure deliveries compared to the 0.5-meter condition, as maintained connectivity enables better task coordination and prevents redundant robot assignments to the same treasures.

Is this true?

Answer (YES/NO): NO